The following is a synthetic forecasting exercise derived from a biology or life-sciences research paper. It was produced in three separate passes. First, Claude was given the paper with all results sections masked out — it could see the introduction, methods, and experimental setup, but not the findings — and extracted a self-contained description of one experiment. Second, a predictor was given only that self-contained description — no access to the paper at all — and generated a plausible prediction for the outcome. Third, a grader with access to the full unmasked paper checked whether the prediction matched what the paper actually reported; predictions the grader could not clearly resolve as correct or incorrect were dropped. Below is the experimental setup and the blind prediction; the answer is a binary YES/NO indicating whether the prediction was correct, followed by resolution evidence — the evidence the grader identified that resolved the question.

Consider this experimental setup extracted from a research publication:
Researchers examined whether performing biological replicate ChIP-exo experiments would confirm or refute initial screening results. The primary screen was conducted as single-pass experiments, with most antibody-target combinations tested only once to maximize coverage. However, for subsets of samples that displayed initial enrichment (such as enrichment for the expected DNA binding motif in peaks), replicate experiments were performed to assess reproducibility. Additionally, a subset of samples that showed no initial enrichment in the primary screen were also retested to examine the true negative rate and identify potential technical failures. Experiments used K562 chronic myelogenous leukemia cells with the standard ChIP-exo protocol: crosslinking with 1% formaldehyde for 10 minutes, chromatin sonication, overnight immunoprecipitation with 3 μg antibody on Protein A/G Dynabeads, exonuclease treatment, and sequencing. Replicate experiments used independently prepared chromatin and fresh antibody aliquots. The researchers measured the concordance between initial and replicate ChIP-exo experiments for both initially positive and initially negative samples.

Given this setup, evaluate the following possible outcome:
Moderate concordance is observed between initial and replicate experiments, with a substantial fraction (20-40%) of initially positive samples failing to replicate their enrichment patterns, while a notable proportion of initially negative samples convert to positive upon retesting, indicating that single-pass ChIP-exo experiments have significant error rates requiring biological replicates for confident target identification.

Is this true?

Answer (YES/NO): NO